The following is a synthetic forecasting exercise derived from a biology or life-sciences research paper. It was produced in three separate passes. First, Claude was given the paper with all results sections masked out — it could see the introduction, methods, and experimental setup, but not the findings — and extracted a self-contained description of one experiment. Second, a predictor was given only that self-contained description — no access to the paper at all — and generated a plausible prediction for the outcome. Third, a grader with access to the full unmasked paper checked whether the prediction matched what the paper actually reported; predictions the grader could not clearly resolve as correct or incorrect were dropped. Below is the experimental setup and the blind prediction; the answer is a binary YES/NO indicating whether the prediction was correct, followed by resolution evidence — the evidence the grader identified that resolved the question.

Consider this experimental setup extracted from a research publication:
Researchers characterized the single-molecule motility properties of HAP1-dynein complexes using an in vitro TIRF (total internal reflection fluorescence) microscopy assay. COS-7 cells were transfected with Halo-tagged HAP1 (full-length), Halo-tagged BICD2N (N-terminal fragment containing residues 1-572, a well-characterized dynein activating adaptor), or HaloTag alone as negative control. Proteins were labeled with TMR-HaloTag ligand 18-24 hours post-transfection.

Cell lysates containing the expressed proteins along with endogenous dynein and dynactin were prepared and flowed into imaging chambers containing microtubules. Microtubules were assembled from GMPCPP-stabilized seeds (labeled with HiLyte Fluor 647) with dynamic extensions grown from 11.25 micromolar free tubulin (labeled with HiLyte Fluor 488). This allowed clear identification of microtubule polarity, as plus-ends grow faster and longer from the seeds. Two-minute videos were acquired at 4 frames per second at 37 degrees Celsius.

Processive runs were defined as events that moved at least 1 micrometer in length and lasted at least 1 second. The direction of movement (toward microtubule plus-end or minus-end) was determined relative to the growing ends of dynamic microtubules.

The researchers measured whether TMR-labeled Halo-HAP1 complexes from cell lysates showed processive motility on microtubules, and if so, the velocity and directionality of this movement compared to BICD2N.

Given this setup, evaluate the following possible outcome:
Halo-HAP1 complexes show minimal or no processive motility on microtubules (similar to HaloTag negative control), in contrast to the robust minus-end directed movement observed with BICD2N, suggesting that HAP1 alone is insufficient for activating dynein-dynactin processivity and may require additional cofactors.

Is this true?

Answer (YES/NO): NO